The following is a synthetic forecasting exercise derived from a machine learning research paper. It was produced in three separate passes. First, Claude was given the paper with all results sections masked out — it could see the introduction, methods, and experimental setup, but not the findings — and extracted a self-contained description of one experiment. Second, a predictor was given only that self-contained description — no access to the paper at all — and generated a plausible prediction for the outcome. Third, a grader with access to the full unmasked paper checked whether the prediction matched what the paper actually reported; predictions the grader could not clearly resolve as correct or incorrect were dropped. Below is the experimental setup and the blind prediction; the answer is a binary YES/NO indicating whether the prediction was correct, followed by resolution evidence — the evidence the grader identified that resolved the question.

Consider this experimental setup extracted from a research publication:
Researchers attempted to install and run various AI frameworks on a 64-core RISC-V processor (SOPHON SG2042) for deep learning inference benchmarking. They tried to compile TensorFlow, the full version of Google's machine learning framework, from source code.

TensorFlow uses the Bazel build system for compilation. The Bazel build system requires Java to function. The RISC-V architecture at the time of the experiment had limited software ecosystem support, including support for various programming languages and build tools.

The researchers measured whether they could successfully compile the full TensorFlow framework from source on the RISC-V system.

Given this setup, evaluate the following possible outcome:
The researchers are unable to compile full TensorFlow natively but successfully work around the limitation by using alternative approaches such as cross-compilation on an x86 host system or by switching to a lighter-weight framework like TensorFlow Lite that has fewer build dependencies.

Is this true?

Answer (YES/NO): YES